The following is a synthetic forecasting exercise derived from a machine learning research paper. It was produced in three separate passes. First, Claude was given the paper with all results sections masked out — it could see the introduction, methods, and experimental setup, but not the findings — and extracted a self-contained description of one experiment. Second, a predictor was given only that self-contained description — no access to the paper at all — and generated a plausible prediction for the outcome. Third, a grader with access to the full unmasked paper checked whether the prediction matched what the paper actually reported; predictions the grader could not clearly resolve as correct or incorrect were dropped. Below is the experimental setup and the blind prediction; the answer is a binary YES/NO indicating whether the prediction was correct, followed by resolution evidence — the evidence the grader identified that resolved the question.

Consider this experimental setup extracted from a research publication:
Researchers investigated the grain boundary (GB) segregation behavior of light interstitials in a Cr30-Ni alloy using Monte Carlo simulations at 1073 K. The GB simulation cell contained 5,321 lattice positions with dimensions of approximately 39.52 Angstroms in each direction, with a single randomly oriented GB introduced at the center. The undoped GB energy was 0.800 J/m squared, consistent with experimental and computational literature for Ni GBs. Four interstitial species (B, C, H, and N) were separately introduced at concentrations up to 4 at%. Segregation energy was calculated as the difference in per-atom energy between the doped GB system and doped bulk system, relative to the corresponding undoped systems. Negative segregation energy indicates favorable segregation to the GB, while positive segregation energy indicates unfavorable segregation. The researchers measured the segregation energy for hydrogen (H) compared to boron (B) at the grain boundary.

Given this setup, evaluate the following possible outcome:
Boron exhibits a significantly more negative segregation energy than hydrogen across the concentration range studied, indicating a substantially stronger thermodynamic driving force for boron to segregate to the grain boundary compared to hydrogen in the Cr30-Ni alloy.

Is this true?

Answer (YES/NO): YES